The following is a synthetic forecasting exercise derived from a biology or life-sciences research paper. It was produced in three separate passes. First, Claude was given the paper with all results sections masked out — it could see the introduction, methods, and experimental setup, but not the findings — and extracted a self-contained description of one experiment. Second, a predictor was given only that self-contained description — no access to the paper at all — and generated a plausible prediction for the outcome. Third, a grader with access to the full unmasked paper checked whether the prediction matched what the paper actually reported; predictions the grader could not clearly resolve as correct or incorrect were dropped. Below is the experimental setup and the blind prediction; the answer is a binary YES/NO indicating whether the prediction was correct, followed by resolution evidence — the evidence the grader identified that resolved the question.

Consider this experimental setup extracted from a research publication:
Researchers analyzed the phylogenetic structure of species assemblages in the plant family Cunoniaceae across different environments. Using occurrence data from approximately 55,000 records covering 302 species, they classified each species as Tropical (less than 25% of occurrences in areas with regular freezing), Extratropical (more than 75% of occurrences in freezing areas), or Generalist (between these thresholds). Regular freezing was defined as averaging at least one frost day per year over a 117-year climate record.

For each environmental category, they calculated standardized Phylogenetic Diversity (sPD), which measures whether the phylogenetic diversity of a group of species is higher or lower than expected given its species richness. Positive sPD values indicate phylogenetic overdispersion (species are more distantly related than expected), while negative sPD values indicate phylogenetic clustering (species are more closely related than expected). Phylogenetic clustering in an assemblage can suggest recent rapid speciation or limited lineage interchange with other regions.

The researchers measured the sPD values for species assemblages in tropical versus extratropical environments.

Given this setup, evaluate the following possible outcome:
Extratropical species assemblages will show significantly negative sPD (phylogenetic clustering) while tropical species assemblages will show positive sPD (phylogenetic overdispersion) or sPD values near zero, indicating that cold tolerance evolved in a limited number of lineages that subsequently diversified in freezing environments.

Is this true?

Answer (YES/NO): NO